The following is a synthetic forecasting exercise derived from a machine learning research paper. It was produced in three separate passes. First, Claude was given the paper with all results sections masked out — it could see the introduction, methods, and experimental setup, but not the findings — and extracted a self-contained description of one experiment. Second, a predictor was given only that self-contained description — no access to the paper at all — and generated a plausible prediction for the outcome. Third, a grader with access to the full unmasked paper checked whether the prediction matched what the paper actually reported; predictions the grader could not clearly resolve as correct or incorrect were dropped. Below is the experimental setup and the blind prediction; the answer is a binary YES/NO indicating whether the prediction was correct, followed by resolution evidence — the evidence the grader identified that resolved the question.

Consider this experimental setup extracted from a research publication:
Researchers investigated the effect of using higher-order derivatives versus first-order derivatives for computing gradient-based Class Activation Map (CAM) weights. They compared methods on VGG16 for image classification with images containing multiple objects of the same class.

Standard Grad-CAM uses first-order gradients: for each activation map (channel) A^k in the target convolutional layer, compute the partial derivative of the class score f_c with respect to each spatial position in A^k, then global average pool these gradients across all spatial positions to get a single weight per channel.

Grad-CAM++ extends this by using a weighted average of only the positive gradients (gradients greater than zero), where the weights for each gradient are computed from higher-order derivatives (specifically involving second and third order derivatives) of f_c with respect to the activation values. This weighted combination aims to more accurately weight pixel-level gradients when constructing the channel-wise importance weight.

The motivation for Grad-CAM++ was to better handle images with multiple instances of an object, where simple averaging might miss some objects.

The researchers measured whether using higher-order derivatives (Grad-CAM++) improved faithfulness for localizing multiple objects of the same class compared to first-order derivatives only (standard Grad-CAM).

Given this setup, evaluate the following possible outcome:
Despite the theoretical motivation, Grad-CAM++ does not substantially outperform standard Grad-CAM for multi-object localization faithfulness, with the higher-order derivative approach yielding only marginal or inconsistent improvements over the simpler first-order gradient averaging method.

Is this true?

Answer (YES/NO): YES